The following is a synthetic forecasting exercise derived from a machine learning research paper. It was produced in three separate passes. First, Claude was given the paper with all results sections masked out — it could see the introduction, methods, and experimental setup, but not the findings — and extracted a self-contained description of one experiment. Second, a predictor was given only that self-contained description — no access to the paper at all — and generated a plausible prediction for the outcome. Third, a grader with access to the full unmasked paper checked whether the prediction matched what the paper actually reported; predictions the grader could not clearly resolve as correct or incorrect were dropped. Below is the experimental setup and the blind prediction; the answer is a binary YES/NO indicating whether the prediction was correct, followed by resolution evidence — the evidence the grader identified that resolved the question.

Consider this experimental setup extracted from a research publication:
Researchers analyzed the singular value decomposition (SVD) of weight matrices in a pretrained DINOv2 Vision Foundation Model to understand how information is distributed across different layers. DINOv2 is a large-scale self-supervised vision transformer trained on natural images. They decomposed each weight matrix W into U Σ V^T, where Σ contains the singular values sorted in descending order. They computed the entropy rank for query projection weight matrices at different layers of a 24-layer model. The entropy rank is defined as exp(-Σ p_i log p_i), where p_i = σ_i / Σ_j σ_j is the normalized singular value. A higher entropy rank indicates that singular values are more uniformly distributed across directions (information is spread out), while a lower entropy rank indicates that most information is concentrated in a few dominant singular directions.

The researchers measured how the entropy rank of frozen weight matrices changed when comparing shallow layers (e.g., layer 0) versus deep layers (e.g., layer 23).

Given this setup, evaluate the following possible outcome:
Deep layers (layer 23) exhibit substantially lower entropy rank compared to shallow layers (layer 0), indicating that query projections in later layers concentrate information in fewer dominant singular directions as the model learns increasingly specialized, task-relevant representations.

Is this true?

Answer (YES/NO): NO